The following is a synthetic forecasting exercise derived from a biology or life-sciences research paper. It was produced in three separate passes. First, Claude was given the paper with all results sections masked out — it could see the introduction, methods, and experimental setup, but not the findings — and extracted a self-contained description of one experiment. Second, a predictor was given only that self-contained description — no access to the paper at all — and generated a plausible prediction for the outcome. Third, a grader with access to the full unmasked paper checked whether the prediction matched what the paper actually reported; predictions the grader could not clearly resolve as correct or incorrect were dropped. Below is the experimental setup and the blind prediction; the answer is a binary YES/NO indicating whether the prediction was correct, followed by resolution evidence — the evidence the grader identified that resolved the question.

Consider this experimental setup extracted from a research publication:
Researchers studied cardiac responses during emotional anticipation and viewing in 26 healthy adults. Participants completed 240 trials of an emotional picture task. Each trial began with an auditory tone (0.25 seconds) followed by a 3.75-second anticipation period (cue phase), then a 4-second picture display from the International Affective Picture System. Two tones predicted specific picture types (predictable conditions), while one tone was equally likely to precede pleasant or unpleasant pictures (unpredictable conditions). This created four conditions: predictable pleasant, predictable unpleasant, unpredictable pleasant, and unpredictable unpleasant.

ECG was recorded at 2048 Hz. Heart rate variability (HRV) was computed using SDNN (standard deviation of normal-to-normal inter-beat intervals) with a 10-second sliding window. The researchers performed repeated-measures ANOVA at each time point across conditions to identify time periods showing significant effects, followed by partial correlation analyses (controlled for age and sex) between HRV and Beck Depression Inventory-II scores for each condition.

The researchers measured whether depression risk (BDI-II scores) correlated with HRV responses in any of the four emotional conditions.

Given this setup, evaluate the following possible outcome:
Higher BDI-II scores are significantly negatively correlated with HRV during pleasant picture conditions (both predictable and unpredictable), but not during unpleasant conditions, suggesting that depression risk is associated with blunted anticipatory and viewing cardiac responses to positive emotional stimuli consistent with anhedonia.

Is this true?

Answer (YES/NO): NO